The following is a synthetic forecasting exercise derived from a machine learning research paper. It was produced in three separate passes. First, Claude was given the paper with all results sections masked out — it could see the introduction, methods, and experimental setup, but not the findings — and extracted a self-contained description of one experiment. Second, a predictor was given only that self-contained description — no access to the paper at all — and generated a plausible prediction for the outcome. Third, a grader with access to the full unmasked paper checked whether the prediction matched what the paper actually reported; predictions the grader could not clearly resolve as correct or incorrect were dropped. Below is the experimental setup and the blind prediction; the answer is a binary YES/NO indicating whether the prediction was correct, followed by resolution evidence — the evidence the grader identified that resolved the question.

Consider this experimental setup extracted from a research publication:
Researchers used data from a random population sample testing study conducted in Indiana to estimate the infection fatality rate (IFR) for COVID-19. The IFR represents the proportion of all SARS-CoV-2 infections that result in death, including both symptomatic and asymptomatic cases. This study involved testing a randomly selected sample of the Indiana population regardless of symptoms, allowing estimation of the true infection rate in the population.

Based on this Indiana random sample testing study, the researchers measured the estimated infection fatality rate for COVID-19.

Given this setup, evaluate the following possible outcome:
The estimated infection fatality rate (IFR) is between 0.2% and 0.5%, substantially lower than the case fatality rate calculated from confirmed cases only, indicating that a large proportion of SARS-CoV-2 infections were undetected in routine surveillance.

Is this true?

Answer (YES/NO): NO